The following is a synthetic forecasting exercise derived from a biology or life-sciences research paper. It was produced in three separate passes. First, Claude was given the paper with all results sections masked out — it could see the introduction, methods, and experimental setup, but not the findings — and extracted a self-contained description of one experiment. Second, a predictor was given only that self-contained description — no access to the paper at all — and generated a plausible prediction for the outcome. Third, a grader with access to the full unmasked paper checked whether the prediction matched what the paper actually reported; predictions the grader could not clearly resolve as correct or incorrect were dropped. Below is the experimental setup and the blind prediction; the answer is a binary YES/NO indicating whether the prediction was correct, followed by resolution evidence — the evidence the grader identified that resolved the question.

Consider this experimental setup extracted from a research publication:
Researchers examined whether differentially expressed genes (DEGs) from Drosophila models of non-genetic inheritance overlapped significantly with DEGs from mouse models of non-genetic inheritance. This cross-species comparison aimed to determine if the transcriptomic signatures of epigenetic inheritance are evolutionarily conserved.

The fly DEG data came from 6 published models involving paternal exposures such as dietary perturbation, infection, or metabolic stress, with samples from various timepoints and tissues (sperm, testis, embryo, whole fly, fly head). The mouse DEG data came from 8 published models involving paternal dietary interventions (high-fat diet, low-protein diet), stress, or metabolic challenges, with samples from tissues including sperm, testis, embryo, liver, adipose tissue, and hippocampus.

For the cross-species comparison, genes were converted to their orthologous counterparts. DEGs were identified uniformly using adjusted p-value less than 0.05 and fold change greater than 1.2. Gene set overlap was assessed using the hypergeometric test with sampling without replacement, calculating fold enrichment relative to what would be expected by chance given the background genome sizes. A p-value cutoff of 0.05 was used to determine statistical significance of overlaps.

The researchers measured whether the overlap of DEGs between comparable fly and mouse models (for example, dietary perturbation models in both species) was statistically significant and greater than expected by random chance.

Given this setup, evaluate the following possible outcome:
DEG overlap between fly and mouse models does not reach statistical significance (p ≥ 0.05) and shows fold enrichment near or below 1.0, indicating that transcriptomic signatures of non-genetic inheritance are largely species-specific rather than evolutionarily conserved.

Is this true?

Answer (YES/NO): NO